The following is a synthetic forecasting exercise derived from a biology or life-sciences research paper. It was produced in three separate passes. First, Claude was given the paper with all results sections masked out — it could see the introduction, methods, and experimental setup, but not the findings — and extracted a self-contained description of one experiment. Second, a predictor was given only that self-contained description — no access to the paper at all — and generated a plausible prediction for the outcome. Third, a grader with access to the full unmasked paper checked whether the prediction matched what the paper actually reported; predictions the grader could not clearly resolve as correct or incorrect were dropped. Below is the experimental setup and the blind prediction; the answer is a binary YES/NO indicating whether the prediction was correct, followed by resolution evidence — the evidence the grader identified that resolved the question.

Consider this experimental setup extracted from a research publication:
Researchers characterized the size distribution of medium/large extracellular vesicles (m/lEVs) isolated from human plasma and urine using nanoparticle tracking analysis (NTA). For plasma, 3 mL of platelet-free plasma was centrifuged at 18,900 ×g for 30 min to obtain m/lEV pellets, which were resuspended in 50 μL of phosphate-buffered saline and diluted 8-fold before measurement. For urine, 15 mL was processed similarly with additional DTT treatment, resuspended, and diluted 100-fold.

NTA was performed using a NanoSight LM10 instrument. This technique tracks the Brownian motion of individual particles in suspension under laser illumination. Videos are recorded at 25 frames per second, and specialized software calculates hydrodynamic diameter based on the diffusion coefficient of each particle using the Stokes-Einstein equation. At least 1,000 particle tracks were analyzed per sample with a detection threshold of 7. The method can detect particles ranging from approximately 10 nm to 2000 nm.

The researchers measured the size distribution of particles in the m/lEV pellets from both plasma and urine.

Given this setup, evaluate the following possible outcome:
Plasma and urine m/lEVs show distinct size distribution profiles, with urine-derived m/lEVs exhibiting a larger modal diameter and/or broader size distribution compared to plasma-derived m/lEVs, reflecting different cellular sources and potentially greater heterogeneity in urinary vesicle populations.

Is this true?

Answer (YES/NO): NO